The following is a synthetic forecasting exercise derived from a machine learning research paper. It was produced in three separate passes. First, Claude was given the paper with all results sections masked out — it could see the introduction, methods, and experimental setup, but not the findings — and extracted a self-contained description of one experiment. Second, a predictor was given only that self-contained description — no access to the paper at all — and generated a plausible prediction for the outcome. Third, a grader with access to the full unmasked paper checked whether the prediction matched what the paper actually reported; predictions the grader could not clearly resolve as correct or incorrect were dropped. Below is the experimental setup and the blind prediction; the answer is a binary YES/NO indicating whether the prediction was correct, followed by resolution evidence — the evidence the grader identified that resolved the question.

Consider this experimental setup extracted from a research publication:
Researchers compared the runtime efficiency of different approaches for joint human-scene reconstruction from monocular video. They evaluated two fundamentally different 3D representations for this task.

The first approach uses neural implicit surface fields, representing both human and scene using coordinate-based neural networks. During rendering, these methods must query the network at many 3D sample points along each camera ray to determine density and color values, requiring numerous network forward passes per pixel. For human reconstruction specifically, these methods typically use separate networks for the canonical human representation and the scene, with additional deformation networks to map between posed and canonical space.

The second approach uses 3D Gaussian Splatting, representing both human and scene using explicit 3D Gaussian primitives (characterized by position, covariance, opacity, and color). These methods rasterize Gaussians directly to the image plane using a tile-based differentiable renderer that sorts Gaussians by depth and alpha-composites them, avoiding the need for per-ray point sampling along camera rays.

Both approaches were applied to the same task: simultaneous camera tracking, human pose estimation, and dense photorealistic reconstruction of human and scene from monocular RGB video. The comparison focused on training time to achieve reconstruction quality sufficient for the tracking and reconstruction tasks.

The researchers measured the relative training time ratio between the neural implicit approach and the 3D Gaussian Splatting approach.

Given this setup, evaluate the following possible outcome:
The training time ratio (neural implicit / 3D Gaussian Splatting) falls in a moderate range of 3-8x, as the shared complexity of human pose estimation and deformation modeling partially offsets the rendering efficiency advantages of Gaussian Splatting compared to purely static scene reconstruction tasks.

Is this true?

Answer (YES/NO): NO